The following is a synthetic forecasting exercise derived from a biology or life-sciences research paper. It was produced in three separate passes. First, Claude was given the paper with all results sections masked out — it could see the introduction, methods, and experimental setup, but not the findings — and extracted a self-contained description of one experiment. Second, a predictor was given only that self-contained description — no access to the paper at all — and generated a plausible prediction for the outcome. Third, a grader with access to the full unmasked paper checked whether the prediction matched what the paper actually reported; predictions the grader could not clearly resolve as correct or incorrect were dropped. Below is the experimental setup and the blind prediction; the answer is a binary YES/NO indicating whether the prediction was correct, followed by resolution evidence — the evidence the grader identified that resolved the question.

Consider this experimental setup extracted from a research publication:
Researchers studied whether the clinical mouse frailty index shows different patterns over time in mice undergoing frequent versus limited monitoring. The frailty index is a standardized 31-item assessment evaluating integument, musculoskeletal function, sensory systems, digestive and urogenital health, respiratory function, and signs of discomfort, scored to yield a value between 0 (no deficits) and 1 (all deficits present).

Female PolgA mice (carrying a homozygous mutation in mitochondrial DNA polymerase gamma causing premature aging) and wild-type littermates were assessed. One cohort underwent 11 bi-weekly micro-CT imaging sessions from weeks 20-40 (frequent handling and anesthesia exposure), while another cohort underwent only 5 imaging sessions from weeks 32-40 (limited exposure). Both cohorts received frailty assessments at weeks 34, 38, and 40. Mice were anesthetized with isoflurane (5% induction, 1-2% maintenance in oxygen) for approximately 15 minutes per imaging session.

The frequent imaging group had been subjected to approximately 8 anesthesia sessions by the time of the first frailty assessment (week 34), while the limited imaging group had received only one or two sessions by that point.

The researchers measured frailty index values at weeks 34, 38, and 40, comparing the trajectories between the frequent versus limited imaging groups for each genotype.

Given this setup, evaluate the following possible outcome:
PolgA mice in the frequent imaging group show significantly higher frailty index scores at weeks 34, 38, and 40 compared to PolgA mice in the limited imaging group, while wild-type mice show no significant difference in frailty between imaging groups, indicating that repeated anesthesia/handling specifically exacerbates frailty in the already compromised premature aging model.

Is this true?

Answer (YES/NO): NO